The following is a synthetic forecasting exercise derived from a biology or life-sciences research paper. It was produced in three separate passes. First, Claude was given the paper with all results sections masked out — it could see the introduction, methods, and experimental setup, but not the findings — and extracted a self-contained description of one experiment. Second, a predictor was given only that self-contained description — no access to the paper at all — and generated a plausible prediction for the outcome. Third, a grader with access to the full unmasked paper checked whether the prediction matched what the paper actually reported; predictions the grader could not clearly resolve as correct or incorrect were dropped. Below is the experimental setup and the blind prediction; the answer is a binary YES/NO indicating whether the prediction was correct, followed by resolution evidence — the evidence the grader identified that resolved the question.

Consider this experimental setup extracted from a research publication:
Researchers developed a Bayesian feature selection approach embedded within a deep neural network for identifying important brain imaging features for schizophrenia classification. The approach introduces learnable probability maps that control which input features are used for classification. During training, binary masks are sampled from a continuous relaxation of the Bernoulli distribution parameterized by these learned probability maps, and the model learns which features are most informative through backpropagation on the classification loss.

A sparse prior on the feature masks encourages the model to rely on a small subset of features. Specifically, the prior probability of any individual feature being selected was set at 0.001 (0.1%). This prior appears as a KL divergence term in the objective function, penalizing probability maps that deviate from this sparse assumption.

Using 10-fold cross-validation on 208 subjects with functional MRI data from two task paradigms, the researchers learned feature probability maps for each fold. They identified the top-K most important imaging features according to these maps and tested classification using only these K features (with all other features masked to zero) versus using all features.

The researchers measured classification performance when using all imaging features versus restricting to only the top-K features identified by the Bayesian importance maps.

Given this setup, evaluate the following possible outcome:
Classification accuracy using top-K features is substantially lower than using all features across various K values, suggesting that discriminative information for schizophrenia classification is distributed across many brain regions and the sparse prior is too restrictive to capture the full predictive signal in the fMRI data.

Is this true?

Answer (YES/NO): NO